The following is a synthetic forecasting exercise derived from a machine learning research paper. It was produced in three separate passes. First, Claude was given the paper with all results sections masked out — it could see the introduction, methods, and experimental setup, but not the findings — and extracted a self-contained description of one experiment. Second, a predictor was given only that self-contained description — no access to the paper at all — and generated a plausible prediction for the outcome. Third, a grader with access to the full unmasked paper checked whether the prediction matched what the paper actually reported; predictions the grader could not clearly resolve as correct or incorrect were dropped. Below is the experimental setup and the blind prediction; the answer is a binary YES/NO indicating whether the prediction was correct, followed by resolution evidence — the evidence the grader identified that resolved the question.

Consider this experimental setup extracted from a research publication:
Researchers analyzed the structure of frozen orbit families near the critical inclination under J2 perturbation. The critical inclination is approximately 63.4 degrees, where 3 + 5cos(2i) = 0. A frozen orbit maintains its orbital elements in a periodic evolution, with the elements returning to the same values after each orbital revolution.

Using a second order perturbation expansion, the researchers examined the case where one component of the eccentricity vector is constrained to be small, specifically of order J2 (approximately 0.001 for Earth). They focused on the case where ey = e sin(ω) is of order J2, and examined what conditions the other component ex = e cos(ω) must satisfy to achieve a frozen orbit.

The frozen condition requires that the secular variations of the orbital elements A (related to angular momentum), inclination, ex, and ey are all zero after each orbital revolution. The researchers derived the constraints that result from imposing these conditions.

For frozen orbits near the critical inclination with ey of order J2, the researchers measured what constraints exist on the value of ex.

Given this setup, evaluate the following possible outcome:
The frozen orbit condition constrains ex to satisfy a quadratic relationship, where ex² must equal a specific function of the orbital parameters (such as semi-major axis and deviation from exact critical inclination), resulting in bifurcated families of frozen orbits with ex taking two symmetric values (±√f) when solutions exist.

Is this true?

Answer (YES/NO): NO